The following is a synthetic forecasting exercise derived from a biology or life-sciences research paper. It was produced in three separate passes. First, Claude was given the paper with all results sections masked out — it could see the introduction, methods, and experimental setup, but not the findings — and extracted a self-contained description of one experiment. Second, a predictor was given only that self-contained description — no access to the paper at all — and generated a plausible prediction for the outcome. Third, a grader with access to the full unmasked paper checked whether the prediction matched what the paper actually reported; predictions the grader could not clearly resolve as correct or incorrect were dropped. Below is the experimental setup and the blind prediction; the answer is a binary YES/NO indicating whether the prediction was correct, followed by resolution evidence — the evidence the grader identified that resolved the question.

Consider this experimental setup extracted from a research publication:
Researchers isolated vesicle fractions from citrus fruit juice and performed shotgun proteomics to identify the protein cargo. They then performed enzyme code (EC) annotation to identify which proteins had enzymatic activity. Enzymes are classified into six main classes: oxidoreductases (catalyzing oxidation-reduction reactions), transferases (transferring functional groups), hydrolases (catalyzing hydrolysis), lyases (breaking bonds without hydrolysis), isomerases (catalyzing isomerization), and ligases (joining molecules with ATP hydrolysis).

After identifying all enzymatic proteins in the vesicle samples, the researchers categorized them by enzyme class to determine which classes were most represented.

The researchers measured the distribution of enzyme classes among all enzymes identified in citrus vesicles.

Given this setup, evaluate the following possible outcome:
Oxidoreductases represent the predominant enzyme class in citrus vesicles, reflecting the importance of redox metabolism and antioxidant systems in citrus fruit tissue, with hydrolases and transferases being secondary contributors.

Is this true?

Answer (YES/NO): NO